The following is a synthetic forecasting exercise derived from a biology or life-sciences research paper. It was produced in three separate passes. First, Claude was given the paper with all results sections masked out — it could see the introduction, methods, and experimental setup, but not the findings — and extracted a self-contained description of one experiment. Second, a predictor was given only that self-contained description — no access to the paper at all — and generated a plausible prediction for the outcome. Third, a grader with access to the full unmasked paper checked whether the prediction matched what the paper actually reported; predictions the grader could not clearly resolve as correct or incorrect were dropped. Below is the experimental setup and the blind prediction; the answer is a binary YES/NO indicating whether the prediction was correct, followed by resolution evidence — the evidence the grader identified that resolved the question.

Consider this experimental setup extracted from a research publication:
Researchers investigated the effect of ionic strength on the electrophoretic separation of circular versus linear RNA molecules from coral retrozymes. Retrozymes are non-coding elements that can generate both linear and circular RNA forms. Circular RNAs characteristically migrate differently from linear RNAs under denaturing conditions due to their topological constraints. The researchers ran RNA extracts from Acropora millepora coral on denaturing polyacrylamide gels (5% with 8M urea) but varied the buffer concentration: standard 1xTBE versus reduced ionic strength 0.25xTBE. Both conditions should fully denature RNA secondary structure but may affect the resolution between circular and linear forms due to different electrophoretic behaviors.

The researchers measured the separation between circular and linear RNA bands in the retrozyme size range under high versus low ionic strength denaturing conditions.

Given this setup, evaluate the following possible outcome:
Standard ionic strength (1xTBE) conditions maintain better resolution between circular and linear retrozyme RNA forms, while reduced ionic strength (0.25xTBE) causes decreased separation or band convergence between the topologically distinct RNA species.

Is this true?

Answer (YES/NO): NO